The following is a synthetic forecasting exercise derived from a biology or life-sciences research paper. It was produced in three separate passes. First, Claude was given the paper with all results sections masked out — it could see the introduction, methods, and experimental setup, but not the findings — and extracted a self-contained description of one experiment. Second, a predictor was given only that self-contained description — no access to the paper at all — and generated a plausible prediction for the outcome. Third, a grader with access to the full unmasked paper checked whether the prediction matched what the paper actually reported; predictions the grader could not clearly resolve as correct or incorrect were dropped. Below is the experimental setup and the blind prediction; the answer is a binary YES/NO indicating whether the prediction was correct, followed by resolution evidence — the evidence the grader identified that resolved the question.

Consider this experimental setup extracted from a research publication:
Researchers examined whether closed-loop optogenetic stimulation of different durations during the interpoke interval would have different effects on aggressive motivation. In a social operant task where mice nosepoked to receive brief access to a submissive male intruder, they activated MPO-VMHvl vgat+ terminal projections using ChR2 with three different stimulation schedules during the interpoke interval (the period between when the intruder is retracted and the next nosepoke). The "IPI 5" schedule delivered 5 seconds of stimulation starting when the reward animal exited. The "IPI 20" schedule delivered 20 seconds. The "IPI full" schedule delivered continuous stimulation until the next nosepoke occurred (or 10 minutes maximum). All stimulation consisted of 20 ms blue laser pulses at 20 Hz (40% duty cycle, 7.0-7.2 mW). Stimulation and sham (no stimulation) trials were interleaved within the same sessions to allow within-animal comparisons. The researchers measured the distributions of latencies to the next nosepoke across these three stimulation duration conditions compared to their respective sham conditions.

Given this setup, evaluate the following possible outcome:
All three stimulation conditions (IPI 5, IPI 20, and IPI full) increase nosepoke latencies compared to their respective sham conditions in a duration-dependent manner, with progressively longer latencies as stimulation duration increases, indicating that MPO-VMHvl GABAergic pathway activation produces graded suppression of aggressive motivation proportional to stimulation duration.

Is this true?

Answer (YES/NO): NO